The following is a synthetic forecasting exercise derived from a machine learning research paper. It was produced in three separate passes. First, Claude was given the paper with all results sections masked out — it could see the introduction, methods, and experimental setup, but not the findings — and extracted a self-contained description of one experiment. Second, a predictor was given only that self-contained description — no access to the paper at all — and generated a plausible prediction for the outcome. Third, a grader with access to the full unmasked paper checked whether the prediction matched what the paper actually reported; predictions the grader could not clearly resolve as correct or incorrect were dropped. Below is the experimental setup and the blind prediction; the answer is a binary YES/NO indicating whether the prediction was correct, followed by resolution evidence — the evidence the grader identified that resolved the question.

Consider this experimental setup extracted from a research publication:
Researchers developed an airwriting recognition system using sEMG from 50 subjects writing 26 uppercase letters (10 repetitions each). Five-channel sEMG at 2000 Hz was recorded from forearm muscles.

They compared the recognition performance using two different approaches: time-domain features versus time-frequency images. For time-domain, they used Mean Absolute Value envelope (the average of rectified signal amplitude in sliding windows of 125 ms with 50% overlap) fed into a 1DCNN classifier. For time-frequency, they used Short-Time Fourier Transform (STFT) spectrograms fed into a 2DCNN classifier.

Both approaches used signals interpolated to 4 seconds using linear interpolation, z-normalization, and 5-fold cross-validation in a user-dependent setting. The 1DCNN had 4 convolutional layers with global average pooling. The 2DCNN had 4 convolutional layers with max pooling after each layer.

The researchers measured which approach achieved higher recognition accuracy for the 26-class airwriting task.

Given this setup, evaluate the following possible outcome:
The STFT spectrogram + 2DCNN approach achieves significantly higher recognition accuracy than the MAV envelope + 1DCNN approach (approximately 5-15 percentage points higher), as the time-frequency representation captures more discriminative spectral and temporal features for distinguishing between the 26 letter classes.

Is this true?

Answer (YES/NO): NO